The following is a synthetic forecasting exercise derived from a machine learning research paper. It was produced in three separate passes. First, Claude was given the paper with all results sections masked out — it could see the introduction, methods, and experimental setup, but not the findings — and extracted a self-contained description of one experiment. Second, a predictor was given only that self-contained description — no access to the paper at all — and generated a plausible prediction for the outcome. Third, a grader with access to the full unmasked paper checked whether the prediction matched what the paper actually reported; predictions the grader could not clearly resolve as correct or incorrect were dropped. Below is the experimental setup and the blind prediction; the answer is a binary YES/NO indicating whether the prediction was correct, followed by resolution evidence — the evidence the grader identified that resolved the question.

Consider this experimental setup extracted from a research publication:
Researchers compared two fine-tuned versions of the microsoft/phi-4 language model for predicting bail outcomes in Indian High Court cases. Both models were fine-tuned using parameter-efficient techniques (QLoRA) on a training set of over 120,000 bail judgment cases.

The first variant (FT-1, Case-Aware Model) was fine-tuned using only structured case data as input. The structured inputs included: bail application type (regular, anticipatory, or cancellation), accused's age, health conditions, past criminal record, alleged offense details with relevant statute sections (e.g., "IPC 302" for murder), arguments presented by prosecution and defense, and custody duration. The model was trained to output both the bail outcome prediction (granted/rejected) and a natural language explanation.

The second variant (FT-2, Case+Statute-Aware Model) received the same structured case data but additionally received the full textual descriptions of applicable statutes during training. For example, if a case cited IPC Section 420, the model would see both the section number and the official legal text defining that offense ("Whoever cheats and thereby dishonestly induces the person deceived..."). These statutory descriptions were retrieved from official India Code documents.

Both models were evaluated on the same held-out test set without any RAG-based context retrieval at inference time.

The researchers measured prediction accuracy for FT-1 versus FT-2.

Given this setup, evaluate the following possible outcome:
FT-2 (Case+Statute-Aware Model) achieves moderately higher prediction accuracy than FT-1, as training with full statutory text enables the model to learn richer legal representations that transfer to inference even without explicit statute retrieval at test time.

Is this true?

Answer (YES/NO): YES